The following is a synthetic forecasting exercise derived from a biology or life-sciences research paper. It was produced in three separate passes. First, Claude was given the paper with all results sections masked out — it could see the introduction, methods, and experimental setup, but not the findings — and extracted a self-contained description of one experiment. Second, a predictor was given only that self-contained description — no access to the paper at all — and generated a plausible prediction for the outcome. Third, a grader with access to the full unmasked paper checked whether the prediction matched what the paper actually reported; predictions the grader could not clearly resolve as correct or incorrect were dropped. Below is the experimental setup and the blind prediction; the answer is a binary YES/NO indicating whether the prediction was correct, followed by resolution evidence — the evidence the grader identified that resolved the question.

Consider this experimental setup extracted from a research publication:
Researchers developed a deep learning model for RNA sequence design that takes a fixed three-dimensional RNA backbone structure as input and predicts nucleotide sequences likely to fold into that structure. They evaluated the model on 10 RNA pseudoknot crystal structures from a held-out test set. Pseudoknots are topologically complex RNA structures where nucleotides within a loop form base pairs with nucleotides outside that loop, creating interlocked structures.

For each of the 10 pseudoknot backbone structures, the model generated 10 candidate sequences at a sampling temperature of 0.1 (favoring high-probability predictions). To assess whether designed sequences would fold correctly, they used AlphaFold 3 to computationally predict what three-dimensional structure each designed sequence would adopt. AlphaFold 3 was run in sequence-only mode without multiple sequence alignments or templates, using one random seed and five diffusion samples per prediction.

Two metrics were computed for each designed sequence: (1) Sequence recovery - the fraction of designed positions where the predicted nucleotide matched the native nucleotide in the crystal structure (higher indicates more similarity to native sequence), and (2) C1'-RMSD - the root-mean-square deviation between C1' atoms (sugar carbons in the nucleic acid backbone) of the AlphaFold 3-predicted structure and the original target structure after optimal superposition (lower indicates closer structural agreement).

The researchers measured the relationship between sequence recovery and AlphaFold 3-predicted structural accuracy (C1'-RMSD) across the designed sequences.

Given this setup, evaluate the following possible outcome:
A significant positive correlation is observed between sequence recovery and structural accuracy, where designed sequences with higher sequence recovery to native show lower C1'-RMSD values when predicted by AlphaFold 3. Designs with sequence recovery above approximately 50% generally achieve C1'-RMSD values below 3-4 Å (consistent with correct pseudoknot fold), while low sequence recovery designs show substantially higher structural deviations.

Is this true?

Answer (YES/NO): NO